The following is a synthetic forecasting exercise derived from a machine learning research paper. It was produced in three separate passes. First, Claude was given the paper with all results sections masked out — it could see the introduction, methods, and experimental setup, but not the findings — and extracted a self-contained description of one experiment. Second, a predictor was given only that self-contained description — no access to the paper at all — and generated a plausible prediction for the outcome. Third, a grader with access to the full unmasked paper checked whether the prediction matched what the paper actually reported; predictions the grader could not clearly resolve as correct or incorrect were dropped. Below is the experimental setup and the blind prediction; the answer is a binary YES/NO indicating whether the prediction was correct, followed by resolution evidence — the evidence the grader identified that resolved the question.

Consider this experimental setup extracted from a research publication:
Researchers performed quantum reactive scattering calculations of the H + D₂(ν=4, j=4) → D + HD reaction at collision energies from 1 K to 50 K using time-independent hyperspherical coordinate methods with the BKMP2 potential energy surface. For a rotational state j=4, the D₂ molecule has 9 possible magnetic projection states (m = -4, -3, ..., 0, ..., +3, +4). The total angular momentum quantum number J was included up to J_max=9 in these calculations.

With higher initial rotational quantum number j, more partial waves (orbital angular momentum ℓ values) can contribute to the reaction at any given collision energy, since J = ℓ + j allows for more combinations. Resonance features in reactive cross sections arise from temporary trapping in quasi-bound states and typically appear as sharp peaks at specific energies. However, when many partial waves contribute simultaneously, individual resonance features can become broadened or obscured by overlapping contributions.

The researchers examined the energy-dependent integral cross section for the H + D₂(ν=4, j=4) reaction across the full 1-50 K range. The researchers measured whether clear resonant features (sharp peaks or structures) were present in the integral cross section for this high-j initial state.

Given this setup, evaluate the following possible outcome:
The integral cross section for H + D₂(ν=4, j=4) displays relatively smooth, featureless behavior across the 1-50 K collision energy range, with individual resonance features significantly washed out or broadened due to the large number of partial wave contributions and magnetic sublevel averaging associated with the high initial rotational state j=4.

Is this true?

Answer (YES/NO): NO